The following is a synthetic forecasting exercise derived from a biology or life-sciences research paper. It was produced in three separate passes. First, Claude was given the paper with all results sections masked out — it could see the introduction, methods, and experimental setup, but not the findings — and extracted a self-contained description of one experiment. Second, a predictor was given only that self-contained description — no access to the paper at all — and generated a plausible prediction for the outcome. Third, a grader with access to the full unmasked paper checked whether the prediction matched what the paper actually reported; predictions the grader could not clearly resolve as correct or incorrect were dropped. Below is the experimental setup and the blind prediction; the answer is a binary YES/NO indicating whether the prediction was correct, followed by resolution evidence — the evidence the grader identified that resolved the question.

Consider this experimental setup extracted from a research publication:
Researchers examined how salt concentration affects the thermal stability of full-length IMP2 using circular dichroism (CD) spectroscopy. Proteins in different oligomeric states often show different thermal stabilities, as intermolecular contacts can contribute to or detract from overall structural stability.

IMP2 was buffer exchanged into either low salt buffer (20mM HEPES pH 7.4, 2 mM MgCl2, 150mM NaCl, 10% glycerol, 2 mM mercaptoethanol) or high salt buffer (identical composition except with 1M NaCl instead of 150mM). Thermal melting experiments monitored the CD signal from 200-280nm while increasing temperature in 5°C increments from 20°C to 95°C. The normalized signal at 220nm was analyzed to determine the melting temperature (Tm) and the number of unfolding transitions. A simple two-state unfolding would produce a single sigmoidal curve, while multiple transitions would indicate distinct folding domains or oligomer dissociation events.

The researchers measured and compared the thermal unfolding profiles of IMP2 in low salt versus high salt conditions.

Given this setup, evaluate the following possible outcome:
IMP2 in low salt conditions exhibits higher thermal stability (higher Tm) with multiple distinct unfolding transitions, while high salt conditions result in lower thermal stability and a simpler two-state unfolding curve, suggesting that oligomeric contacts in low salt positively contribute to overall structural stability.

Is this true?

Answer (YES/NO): NO